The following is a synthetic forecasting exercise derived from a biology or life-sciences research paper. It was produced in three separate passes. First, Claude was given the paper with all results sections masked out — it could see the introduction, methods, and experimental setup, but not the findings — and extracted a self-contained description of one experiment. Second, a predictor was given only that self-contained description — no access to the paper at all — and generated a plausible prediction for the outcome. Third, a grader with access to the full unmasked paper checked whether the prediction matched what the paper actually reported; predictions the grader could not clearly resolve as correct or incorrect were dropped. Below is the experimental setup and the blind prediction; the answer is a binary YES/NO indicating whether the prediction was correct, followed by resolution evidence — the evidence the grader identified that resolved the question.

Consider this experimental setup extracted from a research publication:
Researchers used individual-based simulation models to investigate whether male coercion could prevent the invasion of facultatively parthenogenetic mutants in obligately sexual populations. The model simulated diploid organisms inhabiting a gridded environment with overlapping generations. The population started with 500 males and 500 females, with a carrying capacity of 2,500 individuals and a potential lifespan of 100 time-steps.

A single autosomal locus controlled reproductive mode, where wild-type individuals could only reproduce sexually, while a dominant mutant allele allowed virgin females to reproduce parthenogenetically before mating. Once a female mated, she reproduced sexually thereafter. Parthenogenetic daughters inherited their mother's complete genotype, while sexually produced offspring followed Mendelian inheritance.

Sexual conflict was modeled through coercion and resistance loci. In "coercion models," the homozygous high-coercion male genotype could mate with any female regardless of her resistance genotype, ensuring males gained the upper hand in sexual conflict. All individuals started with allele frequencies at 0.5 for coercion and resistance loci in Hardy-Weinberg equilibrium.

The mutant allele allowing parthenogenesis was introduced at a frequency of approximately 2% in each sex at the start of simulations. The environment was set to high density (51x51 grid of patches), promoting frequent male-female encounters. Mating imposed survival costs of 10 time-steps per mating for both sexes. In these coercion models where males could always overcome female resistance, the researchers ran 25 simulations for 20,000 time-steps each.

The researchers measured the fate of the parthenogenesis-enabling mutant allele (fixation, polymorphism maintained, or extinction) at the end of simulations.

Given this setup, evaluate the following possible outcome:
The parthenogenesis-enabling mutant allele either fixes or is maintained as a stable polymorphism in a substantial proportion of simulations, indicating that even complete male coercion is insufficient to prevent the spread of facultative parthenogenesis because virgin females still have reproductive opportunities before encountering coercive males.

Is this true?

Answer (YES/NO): YES